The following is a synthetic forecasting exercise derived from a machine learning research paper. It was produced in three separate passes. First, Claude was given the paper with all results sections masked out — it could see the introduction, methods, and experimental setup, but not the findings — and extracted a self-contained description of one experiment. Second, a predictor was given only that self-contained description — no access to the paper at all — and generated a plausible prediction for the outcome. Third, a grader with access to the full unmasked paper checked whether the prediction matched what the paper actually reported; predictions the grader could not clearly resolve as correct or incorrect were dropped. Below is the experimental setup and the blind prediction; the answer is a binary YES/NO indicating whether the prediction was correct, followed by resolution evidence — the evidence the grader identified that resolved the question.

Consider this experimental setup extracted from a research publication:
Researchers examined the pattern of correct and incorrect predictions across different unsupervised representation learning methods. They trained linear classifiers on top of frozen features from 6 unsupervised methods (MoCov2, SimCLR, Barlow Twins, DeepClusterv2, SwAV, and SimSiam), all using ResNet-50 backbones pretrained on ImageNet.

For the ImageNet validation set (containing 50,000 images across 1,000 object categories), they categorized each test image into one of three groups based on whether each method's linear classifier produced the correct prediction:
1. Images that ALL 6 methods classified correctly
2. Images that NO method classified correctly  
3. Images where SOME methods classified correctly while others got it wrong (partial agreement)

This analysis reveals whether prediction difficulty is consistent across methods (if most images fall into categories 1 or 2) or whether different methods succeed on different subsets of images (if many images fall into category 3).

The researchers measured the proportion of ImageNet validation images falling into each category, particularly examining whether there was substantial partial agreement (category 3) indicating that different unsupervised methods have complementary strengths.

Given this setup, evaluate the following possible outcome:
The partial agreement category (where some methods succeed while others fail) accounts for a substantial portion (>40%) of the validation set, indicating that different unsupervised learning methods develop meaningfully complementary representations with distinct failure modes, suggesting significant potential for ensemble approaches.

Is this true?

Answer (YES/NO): NO